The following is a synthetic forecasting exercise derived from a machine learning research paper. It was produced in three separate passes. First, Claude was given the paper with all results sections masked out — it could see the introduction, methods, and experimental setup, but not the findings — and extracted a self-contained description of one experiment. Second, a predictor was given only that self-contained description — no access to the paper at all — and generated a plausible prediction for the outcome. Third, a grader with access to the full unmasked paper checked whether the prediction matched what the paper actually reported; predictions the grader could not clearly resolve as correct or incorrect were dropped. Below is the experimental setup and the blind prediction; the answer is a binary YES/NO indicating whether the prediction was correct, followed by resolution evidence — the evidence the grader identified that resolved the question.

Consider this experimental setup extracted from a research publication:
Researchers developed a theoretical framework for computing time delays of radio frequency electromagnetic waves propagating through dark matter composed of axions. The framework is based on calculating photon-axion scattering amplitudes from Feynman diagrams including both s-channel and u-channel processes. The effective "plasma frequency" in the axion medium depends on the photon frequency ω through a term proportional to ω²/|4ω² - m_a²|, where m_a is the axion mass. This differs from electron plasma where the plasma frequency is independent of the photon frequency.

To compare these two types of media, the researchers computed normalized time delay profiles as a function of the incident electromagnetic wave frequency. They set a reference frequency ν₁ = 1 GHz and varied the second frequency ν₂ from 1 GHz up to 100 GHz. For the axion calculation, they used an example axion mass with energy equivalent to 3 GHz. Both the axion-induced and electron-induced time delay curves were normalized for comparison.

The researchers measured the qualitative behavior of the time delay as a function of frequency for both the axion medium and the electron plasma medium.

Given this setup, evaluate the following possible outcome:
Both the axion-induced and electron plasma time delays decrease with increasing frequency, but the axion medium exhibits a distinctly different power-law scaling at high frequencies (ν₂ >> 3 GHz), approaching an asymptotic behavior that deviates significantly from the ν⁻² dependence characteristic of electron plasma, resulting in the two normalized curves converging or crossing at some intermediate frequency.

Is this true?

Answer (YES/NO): NO